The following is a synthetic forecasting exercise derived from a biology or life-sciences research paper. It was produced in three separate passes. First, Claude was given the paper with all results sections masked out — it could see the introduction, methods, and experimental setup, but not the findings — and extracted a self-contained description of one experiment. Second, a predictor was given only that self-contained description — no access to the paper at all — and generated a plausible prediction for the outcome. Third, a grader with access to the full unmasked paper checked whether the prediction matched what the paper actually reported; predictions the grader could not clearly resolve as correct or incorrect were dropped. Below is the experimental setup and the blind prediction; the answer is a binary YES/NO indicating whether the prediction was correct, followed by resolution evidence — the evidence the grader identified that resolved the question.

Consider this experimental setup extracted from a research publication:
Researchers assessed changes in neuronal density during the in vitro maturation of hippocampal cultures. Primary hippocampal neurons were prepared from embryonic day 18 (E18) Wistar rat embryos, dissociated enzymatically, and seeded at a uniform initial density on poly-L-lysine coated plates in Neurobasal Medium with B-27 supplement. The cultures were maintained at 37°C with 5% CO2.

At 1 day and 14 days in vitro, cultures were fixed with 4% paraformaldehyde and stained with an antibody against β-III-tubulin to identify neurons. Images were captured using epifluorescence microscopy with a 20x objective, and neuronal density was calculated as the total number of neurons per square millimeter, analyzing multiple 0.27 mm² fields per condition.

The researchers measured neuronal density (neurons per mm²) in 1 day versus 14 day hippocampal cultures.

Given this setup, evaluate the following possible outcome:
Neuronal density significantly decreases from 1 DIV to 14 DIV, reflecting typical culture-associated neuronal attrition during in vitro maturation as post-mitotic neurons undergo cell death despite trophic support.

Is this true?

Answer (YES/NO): NO